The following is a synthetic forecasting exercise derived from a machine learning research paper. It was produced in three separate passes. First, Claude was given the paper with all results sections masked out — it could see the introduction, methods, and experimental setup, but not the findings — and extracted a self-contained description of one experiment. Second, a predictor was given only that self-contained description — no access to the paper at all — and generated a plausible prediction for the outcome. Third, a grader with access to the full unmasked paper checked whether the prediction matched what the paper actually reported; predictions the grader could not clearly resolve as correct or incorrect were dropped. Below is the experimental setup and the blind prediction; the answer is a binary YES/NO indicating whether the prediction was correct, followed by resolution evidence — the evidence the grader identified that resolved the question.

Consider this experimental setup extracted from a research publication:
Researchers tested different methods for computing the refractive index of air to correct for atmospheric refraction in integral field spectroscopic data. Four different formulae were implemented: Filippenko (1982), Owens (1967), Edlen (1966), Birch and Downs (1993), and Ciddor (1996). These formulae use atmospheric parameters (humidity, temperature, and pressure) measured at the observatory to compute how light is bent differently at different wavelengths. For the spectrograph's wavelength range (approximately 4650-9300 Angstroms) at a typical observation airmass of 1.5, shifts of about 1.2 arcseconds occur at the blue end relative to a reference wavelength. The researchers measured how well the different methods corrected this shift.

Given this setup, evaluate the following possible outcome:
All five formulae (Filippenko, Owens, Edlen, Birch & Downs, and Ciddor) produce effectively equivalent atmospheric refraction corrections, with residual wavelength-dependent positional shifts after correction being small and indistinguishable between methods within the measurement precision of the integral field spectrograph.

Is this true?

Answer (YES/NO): YES